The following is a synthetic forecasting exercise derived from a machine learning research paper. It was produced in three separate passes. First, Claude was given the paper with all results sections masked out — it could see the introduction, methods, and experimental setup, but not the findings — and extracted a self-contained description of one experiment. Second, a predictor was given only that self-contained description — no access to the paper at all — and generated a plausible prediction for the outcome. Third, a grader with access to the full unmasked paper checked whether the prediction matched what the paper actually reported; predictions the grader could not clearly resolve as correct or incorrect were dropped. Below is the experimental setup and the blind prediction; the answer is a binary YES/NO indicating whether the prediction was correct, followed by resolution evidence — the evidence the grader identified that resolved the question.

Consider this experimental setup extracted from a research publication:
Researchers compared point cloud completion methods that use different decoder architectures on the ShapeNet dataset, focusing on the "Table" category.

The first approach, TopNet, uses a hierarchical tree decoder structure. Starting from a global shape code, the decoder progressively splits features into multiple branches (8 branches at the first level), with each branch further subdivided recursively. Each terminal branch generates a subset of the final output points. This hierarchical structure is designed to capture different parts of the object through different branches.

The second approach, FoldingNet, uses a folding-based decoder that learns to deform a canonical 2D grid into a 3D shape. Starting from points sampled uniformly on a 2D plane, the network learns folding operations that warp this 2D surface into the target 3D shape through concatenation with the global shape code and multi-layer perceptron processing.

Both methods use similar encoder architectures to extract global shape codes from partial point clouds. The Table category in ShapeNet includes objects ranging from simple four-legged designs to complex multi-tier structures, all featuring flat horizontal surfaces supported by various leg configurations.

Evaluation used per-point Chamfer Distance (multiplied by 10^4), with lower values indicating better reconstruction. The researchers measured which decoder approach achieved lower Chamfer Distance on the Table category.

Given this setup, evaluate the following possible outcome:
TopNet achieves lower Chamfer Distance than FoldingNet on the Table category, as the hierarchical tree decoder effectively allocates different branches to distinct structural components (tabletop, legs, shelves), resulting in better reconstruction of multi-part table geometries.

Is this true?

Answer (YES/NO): YES